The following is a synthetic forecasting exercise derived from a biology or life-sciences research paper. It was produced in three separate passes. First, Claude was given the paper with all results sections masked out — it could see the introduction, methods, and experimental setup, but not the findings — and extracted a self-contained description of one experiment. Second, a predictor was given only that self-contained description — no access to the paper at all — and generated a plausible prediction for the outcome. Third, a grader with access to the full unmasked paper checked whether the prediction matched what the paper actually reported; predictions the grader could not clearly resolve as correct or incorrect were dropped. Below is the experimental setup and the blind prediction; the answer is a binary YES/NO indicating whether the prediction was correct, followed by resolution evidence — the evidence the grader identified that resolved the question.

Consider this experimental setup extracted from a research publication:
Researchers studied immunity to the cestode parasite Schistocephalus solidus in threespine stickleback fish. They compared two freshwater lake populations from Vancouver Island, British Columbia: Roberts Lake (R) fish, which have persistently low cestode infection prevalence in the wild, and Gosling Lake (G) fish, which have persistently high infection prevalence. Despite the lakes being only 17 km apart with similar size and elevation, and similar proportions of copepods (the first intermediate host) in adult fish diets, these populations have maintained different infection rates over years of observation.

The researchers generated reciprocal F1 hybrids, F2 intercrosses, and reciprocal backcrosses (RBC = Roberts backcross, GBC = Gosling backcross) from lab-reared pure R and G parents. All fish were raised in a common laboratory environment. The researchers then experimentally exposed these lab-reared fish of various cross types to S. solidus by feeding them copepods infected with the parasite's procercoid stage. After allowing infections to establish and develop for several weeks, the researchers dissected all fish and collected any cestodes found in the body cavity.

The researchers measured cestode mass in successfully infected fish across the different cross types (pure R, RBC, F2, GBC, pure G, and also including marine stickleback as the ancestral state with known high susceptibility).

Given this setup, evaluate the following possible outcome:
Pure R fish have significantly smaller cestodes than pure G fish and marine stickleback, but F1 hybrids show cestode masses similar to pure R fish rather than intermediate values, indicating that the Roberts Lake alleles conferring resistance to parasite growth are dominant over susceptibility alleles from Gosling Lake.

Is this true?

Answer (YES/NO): NO